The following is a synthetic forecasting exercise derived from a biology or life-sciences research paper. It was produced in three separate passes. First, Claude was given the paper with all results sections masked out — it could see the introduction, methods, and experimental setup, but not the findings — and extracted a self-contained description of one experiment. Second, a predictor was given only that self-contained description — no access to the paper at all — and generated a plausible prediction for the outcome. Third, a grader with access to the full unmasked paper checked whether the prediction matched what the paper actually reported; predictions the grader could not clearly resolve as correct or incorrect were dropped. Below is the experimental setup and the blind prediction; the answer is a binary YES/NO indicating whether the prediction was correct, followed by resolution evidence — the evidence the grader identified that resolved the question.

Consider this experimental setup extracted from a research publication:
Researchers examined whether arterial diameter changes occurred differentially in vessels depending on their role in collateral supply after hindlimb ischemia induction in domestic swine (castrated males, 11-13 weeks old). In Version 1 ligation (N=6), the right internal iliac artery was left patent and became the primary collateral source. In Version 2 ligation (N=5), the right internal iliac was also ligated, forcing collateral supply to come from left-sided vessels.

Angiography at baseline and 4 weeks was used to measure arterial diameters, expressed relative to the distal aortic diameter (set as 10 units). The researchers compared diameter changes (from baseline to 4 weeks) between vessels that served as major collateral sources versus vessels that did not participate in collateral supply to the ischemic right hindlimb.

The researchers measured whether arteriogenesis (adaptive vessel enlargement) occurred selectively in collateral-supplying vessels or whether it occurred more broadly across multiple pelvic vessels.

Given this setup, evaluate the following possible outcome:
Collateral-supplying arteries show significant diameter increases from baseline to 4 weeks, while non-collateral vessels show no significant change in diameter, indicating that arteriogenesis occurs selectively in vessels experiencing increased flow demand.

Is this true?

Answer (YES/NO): NO